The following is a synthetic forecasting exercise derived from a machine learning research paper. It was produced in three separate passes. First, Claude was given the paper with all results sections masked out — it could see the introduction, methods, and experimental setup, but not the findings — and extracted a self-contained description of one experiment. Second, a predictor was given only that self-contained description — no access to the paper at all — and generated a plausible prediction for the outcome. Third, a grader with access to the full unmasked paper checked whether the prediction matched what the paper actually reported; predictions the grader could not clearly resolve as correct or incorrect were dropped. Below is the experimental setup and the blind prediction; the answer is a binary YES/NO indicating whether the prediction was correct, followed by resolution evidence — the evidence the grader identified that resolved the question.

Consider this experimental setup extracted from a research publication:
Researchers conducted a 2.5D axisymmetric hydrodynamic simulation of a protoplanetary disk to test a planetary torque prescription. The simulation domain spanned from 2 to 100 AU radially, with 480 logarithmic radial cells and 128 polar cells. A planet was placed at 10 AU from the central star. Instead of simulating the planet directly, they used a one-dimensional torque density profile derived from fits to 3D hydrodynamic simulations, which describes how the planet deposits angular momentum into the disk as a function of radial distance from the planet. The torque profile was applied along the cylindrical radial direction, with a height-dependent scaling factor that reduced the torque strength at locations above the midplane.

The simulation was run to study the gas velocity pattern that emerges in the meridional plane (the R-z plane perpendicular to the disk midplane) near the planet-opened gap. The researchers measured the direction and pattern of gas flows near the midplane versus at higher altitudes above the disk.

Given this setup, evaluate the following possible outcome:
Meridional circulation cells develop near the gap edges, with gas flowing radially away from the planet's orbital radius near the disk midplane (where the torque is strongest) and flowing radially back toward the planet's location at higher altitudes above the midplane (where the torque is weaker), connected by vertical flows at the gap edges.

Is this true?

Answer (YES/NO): YES